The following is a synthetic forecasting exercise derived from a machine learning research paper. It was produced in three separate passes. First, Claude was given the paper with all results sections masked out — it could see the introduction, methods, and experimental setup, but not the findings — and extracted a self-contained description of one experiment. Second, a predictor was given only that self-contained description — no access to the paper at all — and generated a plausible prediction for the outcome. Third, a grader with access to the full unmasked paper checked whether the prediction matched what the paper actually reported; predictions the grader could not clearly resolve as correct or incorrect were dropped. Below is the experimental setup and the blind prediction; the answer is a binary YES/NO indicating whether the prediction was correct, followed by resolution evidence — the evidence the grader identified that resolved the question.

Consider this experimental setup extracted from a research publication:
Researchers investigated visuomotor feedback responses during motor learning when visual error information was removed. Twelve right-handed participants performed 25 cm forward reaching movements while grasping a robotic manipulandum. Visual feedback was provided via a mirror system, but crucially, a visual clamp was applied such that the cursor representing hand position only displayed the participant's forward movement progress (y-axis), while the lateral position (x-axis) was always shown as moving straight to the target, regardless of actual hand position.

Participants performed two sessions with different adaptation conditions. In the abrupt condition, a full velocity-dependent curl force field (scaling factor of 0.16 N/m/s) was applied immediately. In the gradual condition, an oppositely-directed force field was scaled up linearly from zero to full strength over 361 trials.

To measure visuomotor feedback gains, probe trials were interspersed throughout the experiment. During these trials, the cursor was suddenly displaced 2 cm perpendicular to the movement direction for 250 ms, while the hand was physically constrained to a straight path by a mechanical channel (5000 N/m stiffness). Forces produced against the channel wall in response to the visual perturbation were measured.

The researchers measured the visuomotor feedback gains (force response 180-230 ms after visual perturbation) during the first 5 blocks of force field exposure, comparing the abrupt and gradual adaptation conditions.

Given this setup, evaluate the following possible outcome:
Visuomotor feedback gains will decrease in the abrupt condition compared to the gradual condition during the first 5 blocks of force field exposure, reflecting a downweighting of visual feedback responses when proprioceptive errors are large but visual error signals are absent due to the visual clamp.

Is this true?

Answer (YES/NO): NO